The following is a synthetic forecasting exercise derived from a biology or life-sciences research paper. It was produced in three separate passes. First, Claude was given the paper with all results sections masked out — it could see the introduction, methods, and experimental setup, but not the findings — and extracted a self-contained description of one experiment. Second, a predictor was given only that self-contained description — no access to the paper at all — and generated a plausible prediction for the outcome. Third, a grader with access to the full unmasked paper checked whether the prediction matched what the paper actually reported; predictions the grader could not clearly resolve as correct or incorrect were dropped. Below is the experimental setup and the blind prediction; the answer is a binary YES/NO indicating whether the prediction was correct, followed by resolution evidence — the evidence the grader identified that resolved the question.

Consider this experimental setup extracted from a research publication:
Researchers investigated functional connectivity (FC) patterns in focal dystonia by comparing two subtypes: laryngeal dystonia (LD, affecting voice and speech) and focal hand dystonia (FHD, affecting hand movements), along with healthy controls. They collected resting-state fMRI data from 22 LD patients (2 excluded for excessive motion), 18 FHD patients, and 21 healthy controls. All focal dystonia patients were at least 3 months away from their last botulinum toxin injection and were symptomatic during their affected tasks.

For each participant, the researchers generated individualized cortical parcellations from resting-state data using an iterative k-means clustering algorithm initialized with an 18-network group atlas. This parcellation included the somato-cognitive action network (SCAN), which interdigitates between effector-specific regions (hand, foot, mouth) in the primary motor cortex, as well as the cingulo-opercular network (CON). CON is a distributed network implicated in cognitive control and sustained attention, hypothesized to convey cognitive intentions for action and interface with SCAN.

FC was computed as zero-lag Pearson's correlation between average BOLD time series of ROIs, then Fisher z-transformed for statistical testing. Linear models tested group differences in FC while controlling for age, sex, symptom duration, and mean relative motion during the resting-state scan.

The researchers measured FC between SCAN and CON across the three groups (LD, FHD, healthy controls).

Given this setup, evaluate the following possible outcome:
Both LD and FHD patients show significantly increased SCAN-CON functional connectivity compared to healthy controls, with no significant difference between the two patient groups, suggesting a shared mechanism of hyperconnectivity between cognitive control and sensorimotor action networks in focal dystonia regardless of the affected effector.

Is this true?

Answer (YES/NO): NO